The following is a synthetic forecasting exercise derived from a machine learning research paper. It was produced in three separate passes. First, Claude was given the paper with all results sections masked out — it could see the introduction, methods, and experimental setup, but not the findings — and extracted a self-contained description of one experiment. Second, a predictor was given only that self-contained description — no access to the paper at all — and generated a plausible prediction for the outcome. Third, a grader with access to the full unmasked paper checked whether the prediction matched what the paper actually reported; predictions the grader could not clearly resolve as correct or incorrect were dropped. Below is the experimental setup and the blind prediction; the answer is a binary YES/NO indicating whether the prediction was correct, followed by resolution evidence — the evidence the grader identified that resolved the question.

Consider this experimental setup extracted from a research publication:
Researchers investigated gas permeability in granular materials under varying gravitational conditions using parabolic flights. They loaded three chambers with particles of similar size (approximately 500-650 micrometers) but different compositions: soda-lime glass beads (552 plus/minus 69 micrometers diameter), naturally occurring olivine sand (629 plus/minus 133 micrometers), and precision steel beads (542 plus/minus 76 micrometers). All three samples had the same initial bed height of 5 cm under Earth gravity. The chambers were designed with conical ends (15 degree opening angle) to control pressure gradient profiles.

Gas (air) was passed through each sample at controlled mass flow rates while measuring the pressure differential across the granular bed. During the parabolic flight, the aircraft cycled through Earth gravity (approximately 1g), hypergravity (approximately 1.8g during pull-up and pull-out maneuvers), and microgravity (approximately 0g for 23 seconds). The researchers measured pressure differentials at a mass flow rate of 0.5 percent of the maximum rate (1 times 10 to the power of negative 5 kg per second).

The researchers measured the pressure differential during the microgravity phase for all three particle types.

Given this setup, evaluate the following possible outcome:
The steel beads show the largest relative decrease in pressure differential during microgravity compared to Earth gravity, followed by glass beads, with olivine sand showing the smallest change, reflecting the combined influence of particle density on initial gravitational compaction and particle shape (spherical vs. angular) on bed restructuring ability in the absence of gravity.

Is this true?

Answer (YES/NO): NO